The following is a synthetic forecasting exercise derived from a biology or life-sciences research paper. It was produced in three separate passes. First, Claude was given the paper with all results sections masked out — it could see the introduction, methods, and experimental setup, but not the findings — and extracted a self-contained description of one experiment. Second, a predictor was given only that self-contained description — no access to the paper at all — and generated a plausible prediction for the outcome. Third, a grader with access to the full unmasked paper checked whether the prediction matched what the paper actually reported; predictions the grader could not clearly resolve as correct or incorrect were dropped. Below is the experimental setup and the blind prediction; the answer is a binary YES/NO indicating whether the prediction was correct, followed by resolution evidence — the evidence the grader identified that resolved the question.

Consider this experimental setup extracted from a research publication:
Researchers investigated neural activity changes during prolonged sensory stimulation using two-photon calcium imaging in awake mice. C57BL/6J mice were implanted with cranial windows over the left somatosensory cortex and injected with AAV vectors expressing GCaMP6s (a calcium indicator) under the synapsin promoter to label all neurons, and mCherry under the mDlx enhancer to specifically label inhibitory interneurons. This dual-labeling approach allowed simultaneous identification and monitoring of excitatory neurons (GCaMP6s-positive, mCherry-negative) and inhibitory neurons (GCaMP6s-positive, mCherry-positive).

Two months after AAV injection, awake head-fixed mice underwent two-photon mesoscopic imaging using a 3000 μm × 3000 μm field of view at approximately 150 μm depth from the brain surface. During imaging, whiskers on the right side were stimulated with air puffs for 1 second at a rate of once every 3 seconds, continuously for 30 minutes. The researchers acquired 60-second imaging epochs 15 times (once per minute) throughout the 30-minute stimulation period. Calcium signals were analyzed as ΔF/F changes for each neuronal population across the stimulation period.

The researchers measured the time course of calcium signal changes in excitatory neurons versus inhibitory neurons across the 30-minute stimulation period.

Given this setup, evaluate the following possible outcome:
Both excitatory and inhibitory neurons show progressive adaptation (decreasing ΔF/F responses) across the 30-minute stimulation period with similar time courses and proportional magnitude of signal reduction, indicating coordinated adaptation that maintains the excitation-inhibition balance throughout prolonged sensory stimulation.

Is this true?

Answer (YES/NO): NO